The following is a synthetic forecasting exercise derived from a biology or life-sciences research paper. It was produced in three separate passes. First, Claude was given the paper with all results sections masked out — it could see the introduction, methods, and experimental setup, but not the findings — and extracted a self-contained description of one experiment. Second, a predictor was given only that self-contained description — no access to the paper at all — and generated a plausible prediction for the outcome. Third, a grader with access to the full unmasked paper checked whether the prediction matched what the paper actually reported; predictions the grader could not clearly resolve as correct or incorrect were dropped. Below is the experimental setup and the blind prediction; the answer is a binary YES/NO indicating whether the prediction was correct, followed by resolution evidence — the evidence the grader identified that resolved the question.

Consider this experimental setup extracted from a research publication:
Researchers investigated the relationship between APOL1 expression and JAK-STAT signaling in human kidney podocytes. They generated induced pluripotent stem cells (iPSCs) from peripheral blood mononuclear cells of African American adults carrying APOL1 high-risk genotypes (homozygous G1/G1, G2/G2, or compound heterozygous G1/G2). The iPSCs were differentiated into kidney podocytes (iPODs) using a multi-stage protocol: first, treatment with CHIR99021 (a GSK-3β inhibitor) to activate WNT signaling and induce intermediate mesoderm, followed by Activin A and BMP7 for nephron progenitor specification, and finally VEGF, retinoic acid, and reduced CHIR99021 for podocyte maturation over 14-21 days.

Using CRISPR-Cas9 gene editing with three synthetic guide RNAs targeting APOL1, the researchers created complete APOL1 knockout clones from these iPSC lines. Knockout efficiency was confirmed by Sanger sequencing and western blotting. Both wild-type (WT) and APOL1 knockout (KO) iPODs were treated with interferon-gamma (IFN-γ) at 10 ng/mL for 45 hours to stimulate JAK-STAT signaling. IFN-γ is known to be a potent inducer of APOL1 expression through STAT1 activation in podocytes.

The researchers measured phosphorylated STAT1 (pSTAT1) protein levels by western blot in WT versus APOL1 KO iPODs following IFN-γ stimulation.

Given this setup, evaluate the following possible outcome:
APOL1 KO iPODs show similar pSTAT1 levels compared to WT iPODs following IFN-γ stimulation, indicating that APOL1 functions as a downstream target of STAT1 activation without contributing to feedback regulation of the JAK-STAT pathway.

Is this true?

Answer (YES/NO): NO